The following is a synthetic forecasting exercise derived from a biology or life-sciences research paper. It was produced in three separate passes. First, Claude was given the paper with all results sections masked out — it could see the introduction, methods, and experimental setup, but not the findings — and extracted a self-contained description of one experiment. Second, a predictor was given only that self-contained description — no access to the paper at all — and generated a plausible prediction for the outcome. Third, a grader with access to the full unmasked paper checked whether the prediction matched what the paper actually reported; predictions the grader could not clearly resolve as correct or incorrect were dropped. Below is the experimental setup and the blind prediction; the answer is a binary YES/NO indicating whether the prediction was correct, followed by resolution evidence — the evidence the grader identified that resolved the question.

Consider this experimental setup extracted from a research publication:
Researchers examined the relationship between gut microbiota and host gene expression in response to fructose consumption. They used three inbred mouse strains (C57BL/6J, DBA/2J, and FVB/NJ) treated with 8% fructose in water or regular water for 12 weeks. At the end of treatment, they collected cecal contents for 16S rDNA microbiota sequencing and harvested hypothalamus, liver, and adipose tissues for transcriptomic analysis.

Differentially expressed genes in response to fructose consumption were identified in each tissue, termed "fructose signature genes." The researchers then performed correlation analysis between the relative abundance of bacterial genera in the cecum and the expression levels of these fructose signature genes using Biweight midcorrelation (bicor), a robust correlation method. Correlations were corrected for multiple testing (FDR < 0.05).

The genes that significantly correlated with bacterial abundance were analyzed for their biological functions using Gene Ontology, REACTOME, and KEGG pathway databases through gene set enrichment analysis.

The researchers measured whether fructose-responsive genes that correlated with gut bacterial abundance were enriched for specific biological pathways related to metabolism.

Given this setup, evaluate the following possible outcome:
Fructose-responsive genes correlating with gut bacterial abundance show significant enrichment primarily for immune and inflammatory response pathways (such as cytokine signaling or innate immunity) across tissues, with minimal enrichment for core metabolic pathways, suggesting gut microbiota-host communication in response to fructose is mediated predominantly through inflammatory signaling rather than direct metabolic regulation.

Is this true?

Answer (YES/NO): NO